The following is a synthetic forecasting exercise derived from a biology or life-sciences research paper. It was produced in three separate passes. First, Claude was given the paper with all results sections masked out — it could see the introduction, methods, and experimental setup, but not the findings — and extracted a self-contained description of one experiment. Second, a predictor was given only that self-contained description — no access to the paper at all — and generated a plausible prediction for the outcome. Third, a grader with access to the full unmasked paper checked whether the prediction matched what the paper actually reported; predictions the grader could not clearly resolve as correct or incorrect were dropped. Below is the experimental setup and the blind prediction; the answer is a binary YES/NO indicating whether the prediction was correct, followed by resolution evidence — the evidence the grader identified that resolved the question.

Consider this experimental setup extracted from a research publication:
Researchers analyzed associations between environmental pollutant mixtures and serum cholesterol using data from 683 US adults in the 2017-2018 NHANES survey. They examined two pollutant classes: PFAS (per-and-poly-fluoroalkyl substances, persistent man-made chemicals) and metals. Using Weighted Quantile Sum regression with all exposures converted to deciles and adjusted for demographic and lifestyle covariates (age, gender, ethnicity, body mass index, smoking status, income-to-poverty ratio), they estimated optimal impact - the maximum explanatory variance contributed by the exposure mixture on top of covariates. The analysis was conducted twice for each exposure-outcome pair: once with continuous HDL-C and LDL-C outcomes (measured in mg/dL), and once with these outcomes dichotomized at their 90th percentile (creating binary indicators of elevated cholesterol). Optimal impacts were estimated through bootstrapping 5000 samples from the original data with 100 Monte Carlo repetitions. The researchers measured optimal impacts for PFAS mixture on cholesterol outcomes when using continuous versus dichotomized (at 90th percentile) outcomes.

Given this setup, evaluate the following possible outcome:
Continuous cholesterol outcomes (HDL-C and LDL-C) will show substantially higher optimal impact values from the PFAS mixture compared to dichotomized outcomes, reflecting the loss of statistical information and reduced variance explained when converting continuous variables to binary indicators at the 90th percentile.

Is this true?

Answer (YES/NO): YES